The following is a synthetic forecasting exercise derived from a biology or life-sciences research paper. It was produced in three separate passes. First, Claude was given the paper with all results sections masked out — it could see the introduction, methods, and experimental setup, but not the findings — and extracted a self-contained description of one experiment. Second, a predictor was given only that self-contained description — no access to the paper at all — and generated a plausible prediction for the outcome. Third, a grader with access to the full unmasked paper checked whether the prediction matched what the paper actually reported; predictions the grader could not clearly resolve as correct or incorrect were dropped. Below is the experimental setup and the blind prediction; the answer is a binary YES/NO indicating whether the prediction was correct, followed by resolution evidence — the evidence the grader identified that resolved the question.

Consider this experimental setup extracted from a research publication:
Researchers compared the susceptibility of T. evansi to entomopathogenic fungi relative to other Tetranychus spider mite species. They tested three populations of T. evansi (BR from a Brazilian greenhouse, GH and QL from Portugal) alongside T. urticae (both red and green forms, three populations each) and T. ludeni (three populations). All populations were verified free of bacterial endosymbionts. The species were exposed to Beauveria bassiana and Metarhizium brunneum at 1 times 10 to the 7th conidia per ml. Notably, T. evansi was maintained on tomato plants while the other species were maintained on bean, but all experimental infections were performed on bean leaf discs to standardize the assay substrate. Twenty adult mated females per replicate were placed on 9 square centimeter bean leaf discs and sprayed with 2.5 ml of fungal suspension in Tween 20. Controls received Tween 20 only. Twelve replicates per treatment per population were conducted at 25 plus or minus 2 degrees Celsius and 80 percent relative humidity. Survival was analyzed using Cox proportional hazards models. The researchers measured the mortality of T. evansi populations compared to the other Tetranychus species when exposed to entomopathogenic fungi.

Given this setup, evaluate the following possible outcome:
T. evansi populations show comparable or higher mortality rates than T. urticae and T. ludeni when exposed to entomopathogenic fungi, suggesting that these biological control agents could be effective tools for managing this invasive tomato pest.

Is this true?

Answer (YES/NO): YES